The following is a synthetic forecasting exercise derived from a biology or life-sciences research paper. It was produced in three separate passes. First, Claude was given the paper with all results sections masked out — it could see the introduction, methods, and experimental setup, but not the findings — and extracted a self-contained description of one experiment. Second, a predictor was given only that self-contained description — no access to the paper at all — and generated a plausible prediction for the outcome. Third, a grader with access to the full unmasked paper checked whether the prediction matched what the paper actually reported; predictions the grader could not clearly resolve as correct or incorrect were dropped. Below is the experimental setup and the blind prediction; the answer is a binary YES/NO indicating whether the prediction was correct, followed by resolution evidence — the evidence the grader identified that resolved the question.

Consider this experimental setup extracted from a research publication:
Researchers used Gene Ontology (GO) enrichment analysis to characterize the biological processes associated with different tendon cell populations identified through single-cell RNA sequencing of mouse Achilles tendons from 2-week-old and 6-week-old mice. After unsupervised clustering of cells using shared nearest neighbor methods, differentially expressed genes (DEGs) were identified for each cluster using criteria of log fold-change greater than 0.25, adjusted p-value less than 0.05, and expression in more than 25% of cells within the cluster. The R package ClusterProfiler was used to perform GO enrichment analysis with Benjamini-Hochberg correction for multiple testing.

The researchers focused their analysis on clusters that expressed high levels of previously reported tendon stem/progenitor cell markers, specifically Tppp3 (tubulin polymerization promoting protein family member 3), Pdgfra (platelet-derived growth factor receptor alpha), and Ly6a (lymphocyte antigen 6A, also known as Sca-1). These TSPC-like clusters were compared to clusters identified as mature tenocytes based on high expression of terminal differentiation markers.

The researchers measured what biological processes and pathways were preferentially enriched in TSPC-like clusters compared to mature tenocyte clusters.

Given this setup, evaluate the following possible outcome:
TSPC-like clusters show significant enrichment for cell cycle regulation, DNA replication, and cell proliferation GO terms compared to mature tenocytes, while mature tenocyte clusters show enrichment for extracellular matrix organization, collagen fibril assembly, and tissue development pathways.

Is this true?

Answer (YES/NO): NO